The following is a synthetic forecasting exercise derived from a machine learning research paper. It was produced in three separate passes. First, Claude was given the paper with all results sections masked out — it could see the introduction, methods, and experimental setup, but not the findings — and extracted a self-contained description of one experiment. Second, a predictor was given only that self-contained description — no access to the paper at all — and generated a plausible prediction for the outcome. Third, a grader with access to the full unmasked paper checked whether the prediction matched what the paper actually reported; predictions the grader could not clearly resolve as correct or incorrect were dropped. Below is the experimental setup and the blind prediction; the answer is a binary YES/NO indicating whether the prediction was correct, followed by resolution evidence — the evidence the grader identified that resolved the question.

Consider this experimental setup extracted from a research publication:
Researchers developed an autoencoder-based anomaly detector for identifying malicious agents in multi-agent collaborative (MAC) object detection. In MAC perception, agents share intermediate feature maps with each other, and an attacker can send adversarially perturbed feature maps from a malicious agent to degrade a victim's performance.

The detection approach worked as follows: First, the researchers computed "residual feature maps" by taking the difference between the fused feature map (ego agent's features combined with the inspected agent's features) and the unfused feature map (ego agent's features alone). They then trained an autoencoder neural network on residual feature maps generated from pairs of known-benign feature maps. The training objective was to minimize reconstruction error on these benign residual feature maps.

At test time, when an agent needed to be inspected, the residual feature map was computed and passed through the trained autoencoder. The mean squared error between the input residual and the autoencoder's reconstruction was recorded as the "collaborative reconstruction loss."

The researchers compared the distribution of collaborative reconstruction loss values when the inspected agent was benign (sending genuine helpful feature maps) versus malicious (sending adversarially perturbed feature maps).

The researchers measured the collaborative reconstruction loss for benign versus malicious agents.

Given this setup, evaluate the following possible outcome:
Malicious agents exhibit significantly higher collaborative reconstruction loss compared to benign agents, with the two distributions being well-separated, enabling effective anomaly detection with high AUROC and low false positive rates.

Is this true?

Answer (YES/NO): NO